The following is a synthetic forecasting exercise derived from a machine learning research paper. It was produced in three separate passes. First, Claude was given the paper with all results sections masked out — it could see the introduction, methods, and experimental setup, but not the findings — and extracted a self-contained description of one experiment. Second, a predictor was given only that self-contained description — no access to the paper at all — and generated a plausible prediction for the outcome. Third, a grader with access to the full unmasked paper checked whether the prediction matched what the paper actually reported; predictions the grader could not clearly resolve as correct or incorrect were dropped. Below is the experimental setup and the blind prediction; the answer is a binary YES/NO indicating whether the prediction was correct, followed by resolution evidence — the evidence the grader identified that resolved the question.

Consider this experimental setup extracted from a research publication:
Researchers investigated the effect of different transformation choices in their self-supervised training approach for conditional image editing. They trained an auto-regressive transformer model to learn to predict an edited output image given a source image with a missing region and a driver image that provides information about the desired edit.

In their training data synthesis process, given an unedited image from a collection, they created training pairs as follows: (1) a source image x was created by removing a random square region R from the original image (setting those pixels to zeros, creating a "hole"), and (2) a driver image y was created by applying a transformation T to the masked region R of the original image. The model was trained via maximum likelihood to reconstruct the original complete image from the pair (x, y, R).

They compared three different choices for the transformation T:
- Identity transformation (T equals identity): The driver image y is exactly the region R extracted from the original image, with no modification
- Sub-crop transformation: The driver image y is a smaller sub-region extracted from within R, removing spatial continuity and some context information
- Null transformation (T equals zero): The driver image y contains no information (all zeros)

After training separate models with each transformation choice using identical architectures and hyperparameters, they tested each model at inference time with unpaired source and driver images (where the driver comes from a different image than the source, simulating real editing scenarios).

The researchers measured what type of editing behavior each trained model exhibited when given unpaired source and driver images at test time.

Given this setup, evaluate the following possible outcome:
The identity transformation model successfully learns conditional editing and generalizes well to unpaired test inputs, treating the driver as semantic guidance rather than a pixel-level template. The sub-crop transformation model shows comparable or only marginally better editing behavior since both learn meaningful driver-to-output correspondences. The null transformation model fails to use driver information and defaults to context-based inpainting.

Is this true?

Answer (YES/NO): NO